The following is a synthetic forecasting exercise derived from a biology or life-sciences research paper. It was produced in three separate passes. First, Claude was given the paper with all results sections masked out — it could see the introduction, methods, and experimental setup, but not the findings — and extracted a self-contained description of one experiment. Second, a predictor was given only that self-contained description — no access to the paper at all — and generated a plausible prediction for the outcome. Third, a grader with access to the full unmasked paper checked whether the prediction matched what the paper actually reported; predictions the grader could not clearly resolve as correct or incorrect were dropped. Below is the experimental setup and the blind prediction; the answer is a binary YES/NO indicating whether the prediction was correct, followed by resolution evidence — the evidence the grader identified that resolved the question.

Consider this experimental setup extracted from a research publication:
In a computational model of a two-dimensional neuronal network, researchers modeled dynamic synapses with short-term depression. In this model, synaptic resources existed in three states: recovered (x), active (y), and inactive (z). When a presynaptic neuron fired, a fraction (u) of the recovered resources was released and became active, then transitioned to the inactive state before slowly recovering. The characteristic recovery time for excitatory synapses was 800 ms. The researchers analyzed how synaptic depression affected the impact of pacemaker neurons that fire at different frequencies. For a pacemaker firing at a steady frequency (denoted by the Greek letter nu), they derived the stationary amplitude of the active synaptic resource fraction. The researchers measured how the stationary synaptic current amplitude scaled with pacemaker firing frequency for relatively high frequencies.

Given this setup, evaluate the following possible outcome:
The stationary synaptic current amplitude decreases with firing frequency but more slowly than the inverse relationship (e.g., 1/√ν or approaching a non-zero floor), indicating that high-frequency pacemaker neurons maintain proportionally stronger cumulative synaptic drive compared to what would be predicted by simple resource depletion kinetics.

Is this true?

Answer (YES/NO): NO